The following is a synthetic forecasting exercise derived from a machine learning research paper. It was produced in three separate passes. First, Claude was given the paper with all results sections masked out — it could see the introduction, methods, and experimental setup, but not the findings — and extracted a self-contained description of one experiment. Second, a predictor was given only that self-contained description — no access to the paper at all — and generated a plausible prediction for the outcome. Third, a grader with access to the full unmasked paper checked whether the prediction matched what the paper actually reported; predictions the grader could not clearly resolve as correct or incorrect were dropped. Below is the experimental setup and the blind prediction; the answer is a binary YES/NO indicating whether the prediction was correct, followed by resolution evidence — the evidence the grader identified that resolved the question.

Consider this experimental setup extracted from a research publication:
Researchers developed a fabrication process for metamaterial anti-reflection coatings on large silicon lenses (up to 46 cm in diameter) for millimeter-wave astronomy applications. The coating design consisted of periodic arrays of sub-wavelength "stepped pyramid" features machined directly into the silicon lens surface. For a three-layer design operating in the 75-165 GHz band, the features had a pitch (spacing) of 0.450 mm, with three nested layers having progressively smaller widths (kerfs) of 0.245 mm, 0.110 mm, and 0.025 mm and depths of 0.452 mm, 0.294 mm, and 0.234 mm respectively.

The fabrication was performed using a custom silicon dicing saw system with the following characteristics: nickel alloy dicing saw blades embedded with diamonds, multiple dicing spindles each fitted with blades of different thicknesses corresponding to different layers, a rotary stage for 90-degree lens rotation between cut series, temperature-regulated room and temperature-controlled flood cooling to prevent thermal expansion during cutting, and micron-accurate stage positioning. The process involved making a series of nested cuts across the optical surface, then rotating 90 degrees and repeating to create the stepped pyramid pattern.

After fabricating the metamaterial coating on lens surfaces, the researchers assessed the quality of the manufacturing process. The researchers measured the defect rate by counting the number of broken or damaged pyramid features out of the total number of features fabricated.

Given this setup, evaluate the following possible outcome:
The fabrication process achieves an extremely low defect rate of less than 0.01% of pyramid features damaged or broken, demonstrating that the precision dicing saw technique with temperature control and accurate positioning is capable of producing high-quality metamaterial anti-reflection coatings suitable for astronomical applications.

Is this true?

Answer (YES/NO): NO